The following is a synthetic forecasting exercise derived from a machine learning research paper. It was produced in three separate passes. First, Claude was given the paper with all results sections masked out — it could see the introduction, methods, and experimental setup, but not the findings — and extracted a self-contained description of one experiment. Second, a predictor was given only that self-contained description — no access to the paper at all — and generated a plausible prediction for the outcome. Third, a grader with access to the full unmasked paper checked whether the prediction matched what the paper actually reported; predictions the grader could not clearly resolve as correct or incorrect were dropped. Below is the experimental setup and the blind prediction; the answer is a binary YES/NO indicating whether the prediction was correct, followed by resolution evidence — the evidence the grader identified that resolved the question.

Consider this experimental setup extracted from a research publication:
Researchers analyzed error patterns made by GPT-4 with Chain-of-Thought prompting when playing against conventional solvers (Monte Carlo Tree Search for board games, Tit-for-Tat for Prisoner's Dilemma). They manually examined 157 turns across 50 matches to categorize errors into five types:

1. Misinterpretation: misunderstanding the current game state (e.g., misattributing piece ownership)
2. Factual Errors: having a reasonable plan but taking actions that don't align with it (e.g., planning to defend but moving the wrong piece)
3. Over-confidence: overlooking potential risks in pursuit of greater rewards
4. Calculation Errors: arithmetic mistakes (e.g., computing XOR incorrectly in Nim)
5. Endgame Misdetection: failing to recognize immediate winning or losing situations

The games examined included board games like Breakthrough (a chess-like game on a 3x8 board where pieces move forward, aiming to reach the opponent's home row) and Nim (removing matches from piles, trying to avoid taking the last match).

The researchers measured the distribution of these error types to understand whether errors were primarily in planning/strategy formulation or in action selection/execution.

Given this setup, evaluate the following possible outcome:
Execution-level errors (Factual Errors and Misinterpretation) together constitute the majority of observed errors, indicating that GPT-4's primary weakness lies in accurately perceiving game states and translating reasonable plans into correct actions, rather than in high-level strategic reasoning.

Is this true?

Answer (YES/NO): YES